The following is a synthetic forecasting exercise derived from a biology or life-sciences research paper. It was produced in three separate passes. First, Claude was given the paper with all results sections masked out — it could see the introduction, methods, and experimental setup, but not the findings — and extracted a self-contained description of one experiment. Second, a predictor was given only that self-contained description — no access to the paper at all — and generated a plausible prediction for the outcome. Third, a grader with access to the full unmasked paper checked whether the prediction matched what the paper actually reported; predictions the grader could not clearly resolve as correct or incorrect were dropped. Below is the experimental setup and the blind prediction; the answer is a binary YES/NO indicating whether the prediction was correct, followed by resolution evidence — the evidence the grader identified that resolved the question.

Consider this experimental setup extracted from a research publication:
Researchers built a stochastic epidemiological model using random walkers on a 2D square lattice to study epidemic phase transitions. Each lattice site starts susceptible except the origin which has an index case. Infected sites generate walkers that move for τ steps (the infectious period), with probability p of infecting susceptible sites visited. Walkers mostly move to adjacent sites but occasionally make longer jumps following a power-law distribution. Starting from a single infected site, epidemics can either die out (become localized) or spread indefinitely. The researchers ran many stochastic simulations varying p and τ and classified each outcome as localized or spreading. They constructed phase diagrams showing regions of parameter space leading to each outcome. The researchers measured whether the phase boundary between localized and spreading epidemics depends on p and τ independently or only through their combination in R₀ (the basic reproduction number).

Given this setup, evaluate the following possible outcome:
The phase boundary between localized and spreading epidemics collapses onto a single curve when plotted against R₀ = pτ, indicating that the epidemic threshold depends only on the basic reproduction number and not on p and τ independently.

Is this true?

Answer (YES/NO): NO